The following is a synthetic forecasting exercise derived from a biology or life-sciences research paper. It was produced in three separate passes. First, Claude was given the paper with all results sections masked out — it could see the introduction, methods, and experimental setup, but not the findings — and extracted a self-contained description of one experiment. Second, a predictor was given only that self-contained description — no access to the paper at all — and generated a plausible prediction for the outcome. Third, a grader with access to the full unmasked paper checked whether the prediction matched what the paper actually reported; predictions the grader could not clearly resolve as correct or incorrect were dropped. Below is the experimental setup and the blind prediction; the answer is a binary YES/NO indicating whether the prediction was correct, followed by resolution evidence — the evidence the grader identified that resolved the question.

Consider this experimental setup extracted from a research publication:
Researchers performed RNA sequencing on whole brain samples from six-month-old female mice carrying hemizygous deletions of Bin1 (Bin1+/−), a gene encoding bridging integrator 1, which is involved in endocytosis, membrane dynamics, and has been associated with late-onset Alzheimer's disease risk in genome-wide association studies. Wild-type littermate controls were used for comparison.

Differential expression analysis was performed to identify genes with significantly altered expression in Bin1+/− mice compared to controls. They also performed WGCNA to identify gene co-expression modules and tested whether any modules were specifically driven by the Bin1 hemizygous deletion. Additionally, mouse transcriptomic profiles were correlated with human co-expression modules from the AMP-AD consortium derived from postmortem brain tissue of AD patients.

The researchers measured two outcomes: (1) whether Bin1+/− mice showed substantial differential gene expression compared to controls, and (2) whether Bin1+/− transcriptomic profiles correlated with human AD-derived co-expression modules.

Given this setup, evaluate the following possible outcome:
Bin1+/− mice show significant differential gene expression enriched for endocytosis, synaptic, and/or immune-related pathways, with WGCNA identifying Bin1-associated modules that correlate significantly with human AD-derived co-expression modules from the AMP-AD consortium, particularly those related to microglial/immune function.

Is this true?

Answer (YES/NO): NO